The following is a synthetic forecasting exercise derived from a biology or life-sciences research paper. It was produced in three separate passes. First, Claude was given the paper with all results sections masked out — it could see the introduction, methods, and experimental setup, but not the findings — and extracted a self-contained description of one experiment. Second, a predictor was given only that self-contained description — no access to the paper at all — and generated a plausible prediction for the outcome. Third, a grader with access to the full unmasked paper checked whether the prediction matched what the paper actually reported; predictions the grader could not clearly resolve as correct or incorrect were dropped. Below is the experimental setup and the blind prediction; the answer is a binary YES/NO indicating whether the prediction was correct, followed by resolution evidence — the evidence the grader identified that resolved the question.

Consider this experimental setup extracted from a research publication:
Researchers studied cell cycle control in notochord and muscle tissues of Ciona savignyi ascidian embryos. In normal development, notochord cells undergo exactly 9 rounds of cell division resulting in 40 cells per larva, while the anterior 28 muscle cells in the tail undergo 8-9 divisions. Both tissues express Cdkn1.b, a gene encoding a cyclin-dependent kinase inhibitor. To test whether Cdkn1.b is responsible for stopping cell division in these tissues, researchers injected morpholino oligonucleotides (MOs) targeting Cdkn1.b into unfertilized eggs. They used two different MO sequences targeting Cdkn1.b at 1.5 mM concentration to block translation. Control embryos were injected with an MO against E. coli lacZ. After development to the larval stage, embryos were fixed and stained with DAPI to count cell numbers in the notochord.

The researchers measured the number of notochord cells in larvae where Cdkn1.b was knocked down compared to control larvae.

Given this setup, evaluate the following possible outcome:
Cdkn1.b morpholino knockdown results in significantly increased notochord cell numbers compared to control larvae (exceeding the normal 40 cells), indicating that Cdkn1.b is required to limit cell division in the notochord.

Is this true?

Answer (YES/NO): YES